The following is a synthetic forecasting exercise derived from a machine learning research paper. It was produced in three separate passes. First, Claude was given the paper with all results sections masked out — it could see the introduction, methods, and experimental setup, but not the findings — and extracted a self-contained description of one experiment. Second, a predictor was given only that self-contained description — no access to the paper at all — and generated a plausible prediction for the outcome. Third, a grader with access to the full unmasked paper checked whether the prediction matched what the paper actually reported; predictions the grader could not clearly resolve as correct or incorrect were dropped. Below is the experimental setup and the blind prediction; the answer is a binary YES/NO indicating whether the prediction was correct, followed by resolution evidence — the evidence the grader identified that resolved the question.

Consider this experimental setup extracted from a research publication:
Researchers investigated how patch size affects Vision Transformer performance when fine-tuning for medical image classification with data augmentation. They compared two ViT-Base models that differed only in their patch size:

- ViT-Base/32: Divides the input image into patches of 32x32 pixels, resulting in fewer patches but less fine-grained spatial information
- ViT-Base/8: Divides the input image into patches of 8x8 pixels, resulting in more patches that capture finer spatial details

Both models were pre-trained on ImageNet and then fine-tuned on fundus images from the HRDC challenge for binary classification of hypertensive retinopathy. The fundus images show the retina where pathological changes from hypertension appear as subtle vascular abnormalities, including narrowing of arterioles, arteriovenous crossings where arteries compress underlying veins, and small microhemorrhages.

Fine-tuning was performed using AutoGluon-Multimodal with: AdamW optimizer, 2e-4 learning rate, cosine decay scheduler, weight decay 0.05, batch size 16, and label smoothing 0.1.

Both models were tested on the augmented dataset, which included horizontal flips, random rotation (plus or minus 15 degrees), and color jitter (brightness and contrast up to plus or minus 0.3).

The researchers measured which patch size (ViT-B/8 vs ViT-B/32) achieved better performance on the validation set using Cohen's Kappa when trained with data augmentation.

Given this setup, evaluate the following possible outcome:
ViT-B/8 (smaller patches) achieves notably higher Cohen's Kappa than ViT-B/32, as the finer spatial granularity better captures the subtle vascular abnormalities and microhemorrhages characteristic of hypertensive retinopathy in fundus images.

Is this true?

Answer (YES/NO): NO